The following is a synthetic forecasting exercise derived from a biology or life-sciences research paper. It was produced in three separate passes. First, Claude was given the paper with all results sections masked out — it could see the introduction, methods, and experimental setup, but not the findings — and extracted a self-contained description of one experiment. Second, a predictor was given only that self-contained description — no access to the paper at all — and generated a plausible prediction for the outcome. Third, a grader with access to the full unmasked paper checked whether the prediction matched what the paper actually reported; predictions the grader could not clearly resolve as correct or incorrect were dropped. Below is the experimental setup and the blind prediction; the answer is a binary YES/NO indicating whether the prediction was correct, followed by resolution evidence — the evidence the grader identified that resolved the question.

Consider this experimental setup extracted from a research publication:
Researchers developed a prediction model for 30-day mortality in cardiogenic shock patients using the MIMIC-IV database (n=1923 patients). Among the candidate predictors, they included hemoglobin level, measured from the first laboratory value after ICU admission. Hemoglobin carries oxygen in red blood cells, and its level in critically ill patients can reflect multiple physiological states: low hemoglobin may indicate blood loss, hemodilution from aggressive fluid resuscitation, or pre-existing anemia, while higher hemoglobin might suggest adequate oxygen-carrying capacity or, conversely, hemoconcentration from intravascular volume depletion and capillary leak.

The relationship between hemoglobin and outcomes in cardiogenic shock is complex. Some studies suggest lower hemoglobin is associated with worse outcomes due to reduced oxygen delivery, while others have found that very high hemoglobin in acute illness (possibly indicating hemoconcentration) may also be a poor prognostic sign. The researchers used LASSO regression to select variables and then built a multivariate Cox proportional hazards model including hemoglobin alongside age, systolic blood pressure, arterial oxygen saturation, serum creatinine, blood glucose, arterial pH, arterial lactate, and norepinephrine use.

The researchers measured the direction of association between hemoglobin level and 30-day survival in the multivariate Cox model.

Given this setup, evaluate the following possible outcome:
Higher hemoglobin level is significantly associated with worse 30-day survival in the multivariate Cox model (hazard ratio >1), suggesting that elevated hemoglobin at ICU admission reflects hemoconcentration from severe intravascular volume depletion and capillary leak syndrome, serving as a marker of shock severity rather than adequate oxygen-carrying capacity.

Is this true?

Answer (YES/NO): NO